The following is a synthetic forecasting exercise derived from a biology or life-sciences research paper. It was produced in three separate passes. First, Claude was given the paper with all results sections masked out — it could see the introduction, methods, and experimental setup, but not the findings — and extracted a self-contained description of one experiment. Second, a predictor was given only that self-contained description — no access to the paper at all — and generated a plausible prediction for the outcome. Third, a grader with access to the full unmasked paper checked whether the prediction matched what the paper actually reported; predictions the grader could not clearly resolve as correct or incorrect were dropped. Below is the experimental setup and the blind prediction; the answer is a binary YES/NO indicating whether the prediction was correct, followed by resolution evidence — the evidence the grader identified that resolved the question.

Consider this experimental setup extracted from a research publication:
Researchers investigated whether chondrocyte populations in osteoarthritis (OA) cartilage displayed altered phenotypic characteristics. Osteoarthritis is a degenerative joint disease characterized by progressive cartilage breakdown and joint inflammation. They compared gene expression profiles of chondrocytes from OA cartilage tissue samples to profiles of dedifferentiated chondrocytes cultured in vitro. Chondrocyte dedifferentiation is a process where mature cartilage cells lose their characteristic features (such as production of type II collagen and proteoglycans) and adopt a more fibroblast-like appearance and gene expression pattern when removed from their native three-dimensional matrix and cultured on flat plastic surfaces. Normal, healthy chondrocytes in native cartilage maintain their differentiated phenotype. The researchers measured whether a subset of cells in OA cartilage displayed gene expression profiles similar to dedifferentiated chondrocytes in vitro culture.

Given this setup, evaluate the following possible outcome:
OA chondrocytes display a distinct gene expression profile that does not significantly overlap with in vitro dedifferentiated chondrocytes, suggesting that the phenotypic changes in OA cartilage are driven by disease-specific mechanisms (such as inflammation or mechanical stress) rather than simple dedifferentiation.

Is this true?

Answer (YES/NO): NO